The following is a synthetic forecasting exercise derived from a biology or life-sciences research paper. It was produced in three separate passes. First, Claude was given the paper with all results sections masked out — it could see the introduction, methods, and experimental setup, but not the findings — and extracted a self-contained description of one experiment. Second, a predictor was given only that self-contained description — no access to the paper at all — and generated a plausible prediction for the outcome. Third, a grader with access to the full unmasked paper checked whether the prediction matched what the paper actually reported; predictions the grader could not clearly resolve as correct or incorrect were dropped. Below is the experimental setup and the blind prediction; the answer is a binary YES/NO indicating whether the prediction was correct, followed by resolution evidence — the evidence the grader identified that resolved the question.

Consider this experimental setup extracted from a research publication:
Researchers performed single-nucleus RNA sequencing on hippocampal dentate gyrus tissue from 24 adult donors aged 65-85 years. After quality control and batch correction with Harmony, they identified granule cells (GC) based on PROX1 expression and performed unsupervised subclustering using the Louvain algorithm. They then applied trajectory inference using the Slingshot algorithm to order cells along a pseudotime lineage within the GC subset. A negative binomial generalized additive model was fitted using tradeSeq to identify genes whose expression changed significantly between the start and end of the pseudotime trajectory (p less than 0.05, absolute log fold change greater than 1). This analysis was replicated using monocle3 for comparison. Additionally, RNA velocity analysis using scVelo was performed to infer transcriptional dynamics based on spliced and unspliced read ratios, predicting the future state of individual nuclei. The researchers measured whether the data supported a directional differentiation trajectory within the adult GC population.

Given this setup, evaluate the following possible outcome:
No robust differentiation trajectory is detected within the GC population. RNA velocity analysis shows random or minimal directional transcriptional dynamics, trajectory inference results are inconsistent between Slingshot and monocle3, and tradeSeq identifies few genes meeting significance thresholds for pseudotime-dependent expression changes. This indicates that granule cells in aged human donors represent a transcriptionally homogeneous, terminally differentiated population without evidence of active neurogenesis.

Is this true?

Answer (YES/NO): NO